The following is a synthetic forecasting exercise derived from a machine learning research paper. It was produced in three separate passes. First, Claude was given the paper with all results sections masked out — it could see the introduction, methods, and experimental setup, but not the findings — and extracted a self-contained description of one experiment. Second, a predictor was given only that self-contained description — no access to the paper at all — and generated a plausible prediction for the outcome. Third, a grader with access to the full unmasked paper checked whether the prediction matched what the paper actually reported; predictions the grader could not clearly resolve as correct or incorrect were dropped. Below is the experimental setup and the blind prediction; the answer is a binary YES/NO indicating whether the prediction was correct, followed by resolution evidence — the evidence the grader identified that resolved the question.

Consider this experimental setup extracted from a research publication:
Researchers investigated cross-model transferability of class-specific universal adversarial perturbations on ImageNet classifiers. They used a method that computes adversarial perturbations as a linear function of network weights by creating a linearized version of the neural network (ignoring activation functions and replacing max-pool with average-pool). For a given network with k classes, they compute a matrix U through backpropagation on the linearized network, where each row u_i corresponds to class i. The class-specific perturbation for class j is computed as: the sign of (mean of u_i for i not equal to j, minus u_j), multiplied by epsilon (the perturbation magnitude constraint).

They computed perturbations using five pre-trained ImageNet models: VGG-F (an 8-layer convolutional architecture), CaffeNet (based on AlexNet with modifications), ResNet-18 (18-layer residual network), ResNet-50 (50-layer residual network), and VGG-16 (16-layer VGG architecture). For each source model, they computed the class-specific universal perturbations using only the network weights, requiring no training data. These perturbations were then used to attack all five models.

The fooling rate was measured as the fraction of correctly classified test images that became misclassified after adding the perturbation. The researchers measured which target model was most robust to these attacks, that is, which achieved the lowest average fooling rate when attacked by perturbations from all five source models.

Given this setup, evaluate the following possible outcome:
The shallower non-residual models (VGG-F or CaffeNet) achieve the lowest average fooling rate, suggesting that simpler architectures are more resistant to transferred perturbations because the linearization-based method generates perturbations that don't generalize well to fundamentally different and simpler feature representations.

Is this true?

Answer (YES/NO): NO